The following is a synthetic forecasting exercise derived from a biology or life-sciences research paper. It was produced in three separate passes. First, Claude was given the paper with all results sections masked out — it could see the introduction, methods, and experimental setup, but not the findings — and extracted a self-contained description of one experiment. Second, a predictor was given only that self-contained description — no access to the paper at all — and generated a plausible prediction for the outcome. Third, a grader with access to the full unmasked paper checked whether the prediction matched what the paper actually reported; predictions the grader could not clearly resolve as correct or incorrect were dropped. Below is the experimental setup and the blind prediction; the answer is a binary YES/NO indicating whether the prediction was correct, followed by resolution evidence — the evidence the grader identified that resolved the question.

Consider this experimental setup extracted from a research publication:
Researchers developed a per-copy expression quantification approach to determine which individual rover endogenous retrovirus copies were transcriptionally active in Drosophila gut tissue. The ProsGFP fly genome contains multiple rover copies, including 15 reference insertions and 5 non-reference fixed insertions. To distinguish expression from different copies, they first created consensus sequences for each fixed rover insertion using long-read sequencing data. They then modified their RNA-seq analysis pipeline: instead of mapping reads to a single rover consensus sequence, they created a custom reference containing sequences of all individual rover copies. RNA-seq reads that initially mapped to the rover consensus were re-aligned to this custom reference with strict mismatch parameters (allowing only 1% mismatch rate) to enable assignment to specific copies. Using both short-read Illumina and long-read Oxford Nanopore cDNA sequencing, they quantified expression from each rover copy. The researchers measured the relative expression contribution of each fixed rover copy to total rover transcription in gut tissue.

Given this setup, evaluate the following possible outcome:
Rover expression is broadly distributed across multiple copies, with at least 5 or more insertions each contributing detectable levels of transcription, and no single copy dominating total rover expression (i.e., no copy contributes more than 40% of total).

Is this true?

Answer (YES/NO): NO